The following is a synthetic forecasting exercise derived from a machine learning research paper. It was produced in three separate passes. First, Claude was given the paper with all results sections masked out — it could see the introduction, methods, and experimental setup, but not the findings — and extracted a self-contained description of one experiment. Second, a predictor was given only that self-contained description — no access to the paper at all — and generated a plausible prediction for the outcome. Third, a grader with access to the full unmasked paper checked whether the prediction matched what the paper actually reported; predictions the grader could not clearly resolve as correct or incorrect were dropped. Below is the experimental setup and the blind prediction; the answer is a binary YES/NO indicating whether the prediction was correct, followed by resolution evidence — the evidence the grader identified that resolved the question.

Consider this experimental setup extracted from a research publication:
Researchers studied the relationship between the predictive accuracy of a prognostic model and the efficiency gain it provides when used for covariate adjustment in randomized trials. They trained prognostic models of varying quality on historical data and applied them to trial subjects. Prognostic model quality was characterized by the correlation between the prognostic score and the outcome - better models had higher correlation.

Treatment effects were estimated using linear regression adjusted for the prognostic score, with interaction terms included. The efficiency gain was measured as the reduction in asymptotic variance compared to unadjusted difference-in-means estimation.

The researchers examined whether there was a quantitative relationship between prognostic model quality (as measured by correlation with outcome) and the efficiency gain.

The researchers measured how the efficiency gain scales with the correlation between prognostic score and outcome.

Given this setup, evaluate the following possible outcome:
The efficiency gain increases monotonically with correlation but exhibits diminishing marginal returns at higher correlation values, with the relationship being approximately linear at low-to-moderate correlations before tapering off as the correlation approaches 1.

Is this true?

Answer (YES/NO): NO